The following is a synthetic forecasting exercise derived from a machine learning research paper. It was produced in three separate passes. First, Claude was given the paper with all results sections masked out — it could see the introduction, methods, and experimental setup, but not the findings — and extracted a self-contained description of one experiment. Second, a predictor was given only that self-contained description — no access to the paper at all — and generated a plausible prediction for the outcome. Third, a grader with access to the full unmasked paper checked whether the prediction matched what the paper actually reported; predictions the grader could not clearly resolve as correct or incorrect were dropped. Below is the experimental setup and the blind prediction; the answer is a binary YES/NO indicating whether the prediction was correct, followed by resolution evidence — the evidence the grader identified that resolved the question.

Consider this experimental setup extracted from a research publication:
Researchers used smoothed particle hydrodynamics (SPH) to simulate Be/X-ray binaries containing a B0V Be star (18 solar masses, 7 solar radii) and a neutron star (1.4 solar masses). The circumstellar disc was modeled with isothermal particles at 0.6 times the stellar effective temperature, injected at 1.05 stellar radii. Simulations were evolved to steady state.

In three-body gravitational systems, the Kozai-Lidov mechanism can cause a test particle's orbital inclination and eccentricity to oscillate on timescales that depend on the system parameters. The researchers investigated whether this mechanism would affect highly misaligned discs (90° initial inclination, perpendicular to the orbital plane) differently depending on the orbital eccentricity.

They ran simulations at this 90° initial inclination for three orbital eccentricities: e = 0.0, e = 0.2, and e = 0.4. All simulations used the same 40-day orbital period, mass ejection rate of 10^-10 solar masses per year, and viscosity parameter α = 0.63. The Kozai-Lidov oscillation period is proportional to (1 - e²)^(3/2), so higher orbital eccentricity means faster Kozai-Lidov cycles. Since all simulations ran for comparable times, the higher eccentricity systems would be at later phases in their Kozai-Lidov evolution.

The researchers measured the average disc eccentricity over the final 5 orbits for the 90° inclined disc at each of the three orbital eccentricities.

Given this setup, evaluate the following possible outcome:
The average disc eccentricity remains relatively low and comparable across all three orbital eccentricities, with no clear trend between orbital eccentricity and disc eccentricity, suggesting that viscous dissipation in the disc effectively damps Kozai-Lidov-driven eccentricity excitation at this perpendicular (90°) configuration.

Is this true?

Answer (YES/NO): NO